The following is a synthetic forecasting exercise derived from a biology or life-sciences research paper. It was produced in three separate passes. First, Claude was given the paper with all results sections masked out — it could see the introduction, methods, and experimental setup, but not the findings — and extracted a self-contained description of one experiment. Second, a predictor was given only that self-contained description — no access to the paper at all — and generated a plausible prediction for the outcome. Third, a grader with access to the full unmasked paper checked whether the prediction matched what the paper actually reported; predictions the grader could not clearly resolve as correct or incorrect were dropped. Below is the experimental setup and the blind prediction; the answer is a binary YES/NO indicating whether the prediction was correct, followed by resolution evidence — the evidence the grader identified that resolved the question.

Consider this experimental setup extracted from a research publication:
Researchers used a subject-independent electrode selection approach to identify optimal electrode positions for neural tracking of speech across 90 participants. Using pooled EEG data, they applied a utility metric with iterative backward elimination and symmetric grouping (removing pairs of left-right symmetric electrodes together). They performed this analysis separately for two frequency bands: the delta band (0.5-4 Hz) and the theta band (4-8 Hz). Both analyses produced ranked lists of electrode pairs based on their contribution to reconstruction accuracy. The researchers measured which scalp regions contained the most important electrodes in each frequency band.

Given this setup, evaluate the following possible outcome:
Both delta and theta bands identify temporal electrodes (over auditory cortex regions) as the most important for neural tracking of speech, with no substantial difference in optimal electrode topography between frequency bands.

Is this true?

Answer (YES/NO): NO